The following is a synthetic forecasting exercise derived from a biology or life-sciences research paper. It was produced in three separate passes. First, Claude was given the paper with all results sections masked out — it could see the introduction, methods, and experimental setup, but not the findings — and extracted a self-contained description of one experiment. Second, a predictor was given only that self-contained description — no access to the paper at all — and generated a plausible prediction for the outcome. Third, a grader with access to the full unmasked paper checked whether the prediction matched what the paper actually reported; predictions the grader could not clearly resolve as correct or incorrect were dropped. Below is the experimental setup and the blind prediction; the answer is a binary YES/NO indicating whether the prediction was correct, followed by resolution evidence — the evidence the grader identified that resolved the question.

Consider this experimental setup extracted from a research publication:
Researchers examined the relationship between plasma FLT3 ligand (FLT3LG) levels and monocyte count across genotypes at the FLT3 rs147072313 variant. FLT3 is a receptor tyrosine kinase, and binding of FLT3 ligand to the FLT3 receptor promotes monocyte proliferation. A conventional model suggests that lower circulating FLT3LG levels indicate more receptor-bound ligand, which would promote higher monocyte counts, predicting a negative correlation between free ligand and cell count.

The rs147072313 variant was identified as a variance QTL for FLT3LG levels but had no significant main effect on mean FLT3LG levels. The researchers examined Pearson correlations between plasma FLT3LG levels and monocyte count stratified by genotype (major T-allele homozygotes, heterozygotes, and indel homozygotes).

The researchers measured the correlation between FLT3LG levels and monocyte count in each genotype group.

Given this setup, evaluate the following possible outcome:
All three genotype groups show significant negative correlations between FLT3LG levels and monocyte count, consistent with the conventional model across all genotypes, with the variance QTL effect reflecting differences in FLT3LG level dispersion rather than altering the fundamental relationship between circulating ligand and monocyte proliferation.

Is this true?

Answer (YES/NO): NO